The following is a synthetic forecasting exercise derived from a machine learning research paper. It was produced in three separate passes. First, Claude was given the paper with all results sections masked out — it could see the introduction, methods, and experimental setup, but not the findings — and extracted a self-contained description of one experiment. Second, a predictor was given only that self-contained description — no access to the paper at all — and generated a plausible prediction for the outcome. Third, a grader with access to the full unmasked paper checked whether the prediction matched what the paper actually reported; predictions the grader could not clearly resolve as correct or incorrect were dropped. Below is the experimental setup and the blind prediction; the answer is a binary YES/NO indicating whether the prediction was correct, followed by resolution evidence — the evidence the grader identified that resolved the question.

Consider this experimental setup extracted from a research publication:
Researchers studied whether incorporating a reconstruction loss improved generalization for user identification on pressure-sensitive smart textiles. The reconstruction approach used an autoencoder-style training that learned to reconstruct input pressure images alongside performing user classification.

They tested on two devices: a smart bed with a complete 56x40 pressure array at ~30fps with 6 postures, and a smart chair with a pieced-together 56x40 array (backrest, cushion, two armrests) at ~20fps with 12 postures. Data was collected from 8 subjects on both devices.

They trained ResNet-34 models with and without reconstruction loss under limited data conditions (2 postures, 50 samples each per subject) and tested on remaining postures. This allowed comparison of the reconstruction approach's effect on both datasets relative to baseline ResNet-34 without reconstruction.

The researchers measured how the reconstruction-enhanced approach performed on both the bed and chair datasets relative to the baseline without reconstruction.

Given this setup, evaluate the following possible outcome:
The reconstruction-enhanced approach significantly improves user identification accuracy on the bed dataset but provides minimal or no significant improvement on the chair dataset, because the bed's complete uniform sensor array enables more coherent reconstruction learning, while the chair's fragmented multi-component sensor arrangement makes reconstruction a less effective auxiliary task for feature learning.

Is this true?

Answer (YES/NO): NO